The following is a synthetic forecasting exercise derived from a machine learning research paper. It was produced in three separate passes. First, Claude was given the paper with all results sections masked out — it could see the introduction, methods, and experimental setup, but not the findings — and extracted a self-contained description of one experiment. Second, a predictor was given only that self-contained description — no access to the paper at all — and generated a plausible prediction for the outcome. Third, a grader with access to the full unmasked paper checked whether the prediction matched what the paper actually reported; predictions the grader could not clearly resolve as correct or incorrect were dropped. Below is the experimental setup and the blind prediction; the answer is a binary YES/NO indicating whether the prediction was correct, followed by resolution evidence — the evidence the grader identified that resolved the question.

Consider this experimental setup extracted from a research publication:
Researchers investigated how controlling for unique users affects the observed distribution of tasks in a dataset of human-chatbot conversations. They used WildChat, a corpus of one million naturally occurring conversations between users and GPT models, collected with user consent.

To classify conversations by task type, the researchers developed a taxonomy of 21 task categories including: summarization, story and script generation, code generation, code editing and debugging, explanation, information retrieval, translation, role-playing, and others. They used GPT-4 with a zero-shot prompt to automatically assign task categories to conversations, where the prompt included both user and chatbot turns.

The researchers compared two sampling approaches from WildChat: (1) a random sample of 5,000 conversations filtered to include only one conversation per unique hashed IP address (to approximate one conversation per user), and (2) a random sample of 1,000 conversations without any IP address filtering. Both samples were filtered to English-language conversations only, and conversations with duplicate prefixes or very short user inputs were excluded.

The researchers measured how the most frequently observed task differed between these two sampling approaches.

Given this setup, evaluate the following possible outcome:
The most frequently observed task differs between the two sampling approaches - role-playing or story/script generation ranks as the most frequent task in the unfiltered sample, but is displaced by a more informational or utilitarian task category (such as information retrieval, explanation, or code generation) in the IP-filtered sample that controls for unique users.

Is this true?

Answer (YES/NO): YES